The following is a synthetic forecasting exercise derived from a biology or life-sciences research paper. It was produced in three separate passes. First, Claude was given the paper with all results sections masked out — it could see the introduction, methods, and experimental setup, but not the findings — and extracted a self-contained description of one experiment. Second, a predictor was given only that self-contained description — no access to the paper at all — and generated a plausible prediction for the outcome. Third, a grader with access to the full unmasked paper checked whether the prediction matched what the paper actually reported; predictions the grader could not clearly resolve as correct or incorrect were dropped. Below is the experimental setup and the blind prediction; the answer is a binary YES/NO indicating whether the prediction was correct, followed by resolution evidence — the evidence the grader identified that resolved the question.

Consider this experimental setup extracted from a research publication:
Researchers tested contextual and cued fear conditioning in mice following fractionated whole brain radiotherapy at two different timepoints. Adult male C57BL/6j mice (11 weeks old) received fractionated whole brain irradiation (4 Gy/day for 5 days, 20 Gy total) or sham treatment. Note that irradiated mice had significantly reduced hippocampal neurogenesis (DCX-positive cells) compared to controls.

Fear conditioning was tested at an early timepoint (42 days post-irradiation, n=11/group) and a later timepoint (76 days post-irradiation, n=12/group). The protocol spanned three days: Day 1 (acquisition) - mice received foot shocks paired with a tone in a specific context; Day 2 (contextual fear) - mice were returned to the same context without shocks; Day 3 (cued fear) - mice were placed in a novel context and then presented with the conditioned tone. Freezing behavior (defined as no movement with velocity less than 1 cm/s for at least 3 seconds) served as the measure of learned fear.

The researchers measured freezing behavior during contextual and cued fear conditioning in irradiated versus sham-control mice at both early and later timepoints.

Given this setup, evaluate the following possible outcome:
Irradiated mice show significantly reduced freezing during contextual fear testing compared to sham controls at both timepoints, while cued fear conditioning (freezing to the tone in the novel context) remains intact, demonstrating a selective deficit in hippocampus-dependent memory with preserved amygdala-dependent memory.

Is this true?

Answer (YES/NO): NO